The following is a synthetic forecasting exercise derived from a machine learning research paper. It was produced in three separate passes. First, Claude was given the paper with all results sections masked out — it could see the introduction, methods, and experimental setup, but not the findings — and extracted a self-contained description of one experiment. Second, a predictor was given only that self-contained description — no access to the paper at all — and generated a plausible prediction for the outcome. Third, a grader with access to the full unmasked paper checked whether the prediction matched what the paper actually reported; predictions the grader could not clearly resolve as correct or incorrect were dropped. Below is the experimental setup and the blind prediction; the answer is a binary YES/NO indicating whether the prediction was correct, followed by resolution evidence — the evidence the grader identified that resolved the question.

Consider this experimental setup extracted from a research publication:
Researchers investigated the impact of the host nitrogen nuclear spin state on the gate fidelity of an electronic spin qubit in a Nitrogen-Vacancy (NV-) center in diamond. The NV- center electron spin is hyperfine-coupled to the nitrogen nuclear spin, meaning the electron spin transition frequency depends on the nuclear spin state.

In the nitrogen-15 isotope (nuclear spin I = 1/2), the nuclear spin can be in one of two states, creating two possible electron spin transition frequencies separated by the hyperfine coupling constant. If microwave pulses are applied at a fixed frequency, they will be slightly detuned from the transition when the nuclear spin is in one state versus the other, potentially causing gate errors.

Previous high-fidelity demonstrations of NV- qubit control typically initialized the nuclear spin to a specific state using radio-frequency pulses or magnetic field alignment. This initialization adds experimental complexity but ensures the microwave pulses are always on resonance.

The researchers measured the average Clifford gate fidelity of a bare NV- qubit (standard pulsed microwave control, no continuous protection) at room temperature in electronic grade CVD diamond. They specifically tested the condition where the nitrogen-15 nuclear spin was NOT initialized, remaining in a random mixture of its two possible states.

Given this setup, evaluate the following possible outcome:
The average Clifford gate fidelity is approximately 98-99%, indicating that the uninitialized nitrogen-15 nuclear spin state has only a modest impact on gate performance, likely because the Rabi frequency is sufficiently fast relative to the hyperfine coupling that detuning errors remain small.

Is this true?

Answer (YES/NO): NO